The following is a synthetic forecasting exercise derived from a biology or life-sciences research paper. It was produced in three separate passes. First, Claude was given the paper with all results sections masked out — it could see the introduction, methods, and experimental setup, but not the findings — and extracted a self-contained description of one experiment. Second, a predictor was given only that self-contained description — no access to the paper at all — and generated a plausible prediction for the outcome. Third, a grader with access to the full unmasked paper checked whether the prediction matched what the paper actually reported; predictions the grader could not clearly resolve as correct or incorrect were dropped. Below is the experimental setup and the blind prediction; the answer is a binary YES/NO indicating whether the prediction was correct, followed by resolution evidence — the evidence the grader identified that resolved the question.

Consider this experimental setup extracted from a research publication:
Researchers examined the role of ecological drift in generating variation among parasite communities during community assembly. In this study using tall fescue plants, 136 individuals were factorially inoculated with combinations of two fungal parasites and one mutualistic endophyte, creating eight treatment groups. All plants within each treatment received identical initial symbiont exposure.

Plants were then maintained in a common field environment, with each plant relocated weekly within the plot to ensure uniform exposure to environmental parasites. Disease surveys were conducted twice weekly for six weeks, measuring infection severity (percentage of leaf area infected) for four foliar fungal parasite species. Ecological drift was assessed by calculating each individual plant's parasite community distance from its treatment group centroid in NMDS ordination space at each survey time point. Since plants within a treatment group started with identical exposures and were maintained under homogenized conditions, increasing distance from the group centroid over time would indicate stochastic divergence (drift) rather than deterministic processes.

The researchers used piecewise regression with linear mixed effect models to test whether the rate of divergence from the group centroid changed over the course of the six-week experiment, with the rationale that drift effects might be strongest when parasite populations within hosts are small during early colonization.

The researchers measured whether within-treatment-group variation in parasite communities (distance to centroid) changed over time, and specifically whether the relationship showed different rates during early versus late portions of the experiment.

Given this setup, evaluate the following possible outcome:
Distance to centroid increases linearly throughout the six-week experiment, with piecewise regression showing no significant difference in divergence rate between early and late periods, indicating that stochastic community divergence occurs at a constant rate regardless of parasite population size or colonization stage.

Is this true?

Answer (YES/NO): NO